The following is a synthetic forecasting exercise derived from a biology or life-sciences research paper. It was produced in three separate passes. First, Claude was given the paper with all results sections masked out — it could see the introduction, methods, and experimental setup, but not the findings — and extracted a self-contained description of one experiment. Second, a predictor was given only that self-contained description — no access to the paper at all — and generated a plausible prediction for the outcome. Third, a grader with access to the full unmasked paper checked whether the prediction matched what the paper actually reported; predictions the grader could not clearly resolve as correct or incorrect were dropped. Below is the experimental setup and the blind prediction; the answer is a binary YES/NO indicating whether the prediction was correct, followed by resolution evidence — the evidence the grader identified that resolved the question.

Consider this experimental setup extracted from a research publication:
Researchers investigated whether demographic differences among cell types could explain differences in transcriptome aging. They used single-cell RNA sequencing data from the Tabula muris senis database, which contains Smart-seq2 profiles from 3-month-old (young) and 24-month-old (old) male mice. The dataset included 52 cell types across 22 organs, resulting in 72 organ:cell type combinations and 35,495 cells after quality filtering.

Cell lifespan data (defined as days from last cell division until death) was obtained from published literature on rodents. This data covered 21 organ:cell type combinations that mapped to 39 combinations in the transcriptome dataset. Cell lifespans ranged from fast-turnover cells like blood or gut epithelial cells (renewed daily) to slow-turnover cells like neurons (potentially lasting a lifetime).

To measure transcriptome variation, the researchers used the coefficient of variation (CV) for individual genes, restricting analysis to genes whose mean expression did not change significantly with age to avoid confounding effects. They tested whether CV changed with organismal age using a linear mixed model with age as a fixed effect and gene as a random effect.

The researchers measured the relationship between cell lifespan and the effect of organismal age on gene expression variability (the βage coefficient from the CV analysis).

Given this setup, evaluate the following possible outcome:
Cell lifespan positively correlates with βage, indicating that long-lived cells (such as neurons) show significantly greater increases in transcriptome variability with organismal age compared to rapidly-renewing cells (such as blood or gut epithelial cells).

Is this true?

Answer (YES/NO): YES